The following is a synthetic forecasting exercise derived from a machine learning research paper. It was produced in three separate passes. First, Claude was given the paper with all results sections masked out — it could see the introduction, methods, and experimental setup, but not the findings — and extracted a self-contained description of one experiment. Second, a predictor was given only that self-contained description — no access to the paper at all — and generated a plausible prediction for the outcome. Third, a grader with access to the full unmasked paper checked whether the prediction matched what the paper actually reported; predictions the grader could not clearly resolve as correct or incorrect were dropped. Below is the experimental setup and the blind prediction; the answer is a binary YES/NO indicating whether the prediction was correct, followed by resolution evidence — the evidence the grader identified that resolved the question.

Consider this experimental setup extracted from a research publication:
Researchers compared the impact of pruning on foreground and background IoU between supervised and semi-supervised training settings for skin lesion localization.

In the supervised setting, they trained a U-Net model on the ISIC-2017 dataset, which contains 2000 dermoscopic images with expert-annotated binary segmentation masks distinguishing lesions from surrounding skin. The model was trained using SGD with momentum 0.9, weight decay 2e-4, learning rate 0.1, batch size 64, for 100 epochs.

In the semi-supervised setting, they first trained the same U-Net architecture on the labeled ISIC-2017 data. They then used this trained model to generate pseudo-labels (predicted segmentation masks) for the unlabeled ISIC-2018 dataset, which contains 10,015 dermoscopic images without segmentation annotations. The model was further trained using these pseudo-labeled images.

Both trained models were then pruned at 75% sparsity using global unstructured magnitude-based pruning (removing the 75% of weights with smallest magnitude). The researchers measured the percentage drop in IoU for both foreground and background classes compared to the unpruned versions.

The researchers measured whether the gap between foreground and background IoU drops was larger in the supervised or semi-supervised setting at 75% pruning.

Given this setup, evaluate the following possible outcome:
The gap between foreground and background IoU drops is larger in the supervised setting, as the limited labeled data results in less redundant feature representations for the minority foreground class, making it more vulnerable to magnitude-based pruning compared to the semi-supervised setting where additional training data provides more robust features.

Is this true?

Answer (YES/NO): NO